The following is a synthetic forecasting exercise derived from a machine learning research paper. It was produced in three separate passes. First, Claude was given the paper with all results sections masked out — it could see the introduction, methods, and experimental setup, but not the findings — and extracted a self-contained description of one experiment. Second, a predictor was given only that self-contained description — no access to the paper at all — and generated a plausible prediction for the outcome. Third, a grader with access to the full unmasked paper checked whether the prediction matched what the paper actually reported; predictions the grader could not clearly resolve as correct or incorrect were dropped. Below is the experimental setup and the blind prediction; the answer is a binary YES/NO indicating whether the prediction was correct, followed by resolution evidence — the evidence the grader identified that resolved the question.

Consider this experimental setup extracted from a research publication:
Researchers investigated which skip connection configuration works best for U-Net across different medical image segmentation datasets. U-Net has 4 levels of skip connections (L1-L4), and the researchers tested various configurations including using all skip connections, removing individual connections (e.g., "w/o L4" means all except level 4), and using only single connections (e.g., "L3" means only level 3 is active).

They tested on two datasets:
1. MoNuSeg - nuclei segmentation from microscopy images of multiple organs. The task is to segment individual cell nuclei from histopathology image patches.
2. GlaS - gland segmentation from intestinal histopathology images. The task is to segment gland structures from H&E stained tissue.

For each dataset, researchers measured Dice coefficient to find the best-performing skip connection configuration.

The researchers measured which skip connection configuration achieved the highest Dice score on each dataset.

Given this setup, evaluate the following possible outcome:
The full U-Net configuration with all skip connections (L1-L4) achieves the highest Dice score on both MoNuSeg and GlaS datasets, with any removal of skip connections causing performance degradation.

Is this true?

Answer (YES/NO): NO